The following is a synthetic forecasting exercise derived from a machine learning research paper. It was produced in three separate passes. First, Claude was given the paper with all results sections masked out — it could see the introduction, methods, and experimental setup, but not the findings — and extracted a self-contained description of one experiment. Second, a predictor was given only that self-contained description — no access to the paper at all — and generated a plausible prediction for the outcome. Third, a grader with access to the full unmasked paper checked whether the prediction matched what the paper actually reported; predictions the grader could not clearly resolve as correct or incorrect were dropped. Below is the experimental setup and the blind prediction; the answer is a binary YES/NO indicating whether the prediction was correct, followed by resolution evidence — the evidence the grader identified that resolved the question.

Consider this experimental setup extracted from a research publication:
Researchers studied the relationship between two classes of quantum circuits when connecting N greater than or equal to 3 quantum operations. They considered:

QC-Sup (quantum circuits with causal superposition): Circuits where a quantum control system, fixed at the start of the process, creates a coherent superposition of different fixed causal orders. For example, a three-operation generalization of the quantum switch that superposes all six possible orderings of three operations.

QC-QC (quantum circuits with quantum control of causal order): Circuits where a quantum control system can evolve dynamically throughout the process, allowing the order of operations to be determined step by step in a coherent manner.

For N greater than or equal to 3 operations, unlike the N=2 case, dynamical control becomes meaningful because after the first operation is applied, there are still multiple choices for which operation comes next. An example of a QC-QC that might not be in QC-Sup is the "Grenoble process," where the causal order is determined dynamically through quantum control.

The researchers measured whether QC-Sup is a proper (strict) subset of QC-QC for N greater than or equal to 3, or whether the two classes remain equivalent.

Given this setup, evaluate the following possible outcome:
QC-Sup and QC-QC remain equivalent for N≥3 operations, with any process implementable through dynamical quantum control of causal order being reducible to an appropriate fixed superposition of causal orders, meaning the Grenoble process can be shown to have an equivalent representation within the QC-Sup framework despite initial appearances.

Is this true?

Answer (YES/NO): NO